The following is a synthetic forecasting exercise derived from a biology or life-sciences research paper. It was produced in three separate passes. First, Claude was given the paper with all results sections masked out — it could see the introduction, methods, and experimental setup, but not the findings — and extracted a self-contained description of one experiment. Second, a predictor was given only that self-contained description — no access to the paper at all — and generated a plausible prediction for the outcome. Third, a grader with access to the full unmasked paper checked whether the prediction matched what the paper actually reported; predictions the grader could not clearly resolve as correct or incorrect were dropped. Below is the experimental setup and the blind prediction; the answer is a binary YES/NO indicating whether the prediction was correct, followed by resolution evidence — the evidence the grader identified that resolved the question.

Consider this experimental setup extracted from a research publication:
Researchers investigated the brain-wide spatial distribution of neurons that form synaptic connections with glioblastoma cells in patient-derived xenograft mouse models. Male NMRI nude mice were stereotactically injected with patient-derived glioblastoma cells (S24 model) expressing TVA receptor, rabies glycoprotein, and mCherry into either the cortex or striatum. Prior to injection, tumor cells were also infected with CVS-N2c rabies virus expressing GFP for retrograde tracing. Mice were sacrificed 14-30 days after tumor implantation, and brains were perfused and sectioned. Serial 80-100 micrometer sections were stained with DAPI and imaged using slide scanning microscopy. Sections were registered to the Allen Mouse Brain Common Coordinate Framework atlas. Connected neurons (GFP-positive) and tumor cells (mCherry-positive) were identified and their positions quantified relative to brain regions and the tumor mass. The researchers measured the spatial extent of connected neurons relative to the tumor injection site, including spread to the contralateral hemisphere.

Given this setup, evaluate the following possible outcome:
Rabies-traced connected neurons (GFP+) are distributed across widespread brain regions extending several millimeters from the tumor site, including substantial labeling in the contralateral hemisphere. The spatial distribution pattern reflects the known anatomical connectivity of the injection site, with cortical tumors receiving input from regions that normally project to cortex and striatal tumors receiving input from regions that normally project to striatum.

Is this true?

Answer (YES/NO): YES